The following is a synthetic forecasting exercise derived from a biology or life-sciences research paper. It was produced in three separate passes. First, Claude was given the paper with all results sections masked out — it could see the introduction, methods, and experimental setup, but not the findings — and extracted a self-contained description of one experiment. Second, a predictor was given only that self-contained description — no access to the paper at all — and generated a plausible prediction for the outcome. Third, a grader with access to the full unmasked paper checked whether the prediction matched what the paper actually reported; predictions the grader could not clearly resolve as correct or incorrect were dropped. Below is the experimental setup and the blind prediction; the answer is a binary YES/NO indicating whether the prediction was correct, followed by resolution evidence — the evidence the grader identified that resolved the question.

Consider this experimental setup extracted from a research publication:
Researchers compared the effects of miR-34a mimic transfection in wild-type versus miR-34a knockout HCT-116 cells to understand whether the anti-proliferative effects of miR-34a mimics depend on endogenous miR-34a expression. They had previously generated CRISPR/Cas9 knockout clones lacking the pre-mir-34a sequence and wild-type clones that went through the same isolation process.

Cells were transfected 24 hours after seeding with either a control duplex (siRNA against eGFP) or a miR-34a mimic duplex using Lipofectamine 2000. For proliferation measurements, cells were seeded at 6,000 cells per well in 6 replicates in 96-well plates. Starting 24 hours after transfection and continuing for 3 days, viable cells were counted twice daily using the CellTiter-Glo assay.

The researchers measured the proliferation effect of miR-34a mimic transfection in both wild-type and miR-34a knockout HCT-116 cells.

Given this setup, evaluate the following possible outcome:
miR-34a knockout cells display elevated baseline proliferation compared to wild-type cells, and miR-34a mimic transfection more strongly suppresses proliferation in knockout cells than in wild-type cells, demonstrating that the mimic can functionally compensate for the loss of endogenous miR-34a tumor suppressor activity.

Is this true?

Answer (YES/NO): NO